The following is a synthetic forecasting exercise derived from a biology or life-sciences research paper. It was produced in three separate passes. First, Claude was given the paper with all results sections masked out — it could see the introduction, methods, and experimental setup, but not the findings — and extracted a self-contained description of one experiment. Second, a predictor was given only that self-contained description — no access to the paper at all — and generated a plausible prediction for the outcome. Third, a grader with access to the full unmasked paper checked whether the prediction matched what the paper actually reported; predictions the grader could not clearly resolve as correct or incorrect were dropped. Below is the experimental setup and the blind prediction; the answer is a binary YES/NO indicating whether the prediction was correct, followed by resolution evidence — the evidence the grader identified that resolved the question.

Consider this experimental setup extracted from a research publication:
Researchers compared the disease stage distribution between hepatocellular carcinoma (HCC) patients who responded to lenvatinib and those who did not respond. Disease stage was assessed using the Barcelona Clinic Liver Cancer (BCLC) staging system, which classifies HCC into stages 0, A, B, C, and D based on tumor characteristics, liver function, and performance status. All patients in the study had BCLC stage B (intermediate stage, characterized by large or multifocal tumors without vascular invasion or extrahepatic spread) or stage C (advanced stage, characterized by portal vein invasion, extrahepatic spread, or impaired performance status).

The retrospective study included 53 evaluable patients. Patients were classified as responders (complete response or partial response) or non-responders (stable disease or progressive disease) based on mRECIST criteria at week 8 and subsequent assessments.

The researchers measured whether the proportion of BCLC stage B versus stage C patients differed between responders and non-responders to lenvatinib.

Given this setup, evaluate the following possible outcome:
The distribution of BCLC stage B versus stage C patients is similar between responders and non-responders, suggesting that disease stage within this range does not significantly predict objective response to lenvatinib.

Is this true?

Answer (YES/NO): NO